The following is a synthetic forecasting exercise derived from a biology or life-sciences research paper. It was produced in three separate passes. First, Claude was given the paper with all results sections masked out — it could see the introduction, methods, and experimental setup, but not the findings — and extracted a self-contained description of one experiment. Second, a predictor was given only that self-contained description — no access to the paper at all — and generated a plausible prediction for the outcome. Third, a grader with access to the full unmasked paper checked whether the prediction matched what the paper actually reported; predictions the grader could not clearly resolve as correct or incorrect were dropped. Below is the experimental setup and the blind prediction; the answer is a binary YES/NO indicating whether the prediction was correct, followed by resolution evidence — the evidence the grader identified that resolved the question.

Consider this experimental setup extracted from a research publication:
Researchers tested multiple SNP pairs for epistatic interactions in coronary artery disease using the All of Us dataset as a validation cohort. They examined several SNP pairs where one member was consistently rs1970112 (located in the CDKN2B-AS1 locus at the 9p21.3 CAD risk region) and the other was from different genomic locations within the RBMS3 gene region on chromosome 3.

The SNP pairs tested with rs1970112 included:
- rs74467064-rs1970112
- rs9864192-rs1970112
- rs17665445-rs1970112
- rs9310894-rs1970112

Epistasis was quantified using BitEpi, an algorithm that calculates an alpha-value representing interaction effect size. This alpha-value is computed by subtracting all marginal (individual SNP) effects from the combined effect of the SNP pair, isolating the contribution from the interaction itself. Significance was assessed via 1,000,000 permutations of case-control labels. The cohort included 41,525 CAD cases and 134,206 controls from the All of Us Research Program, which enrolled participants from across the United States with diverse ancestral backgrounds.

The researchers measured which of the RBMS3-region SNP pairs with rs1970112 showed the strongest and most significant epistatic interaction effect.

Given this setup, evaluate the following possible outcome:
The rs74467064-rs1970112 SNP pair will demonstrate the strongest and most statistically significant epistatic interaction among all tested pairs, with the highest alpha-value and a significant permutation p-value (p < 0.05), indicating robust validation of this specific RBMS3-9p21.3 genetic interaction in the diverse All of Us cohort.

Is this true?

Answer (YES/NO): NO